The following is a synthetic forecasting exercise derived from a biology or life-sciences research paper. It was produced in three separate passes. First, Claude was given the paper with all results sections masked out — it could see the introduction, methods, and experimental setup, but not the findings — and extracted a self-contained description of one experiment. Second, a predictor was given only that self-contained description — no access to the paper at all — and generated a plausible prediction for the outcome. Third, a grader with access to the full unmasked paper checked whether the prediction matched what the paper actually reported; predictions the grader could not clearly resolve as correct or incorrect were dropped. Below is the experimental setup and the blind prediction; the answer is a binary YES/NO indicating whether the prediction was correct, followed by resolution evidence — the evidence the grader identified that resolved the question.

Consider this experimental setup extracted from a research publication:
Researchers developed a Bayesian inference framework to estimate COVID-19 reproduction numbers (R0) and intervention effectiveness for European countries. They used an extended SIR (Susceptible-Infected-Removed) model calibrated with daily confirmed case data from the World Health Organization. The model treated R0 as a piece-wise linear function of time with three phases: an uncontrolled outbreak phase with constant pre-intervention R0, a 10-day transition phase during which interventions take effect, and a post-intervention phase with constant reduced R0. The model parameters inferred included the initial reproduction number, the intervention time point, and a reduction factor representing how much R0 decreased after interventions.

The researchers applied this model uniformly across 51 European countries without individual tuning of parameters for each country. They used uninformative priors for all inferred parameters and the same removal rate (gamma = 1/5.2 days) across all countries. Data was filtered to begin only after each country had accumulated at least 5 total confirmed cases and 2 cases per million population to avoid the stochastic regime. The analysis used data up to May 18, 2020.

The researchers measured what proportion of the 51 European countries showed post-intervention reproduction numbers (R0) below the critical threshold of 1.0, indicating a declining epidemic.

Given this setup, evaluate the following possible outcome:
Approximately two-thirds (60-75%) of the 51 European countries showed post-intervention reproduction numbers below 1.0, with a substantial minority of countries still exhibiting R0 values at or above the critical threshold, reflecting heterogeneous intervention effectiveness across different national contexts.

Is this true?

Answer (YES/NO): NO